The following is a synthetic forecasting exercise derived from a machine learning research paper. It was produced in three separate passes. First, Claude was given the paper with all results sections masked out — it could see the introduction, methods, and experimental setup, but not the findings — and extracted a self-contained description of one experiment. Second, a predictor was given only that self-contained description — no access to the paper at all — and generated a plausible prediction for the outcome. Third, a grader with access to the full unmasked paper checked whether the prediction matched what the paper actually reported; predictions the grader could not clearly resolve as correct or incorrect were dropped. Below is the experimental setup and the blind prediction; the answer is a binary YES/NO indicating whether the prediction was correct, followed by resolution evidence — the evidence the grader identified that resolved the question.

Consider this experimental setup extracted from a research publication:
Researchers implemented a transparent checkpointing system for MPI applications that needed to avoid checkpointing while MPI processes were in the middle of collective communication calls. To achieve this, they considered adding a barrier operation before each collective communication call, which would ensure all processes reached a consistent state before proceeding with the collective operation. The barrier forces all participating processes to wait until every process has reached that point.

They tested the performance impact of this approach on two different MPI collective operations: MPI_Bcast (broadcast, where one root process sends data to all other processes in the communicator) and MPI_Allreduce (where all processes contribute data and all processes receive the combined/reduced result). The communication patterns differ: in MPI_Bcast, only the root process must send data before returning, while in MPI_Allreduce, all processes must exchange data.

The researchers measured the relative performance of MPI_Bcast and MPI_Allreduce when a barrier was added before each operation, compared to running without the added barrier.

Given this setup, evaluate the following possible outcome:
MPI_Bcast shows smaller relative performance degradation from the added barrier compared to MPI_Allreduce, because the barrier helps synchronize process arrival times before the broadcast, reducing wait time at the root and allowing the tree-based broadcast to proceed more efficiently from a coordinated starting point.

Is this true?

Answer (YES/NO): NO